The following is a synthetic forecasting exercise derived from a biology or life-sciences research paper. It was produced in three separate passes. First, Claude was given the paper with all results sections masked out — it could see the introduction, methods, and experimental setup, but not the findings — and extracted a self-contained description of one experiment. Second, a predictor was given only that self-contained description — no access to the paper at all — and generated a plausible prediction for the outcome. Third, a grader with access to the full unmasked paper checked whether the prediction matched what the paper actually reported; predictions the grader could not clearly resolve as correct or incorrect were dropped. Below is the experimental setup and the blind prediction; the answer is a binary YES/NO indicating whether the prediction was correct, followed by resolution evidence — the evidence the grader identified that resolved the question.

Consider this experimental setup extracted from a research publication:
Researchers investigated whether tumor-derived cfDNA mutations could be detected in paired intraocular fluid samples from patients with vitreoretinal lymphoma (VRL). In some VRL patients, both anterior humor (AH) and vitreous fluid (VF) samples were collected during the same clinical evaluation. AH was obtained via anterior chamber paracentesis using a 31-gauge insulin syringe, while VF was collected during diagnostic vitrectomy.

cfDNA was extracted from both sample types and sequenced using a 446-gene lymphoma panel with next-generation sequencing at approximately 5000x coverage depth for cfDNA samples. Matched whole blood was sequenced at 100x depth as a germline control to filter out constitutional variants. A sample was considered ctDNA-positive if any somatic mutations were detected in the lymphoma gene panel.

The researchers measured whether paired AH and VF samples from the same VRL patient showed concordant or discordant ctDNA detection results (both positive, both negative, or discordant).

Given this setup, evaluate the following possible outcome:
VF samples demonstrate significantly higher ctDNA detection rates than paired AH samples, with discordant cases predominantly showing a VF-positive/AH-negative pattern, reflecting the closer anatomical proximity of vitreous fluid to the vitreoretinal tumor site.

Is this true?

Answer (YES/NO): NO